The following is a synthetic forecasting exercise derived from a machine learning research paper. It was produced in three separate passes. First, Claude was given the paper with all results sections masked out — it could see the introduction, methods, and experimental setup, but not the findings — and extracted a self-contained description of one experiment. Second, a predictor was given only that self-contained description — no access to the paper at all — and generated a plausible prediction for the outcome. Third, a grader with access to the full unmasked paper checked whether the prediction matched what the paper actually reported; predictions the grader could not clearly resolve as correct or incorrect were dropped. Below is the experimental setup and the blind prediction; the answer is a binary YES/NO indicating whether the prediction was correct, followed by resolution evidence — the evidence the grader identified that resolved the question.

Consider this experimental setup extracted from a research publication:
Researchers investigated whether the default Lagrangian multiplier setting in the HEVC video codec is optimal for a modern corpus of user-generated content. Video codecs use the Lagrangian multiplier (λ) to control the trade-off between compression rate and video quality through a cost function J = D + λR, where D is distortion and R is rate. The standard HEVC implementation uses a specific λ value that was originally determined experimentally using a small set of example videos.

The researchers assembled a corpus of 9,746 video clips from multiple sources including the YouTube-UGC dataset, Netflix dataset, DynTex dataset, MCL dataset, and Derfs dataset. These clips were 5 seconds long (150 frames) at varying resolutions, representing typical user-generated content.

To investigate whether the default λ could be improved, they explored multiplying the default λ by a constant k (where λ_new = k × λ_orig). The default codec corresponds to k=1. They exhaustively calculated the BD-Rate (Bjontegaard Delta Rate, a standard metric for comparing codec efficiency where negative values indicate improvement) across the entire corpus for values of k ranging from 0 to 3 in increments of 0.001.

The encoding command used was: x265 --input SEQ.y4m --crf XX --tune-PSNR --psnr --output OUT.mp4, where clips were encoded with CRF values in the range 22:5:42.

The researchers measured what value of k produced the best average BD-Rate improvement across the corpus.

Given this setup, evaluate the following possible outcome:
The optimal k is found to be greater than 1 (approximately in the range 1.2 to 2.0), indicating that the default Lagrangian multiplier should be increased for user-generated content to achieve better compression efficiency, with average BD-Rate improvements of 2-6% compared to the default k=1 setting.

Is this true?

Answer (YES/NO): NO